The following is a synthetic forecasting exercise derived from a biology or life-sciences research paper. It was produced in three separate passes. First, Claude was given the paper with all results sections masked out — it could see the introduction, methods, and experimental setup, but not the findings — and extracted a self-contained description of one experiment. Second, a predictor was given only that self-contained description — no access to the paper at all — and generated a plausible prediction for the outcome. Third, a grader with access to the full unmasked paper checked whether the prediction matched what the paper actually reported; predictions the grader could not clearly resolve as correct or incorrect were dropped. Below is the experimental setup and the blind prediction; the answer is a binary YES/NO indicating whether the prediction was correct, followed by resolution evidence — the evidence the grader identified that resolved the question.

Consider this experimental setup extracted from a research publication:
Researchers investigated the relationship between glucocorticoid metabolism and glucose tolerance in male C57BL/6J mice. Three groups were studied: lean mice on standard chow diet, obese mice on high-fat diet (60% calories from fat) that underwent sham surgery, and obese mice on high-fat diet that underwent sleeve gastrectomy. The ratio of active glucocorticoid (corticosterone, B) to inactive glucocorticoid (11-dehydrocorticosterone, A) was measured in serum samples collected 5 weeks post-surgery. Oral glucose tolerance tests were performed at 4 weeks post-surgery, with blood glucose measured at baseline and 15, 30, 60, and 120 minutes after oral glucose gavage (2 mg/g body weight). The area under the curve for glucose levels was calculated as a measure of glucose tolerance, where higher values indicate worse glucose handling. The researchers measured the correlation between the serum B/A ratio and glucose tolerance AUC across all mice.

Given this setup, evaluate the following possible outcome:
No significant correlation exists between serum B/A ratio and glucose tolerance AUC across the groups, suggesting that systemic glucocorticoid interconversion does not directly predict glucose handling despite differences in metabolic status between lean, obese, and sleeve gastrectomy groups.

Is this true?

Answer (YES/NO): NO